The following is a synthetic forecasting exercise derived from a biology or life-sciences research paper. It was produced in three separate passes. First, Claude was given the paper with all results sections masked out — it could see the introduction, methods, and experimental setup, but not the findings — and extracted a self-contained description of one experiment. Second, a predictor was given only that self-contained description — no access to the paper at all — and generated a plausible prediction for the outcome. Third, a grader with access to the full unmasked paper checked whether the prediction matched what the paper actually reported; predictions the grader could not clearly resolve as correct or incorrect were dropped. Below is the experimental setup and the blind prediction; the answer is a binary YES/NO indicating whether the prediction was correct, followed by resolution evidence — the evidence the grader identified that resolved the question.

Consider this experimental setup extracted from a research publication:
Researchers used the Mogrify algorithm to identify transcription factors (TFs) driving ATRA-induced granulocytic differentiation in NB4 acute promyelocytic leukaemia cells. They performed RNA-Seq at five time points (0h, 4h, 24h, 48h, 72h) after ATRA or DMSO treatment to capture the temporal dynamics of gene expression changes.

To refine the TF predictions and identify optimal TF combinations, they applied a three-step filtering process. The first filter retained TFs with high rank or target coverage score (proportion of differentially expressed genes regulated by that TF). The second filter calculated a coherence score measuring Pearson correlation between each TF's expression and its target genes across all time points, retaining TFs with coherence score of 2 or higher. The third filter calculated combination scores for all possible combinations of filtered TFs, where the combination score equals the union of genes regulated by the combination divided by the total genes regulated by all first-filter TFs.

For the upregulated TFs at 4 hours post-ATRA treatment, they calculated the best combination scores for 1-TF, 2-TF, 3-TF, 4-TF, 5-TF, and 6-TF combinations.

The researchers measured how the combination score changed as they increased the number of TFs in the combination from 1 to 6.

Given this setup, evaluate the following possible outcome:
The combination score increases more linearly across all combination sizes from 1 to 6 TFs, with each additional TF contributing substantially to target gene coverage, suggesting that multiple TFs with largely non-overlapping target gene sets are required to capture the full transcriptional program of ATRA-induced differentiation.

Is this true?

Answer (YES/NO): NO